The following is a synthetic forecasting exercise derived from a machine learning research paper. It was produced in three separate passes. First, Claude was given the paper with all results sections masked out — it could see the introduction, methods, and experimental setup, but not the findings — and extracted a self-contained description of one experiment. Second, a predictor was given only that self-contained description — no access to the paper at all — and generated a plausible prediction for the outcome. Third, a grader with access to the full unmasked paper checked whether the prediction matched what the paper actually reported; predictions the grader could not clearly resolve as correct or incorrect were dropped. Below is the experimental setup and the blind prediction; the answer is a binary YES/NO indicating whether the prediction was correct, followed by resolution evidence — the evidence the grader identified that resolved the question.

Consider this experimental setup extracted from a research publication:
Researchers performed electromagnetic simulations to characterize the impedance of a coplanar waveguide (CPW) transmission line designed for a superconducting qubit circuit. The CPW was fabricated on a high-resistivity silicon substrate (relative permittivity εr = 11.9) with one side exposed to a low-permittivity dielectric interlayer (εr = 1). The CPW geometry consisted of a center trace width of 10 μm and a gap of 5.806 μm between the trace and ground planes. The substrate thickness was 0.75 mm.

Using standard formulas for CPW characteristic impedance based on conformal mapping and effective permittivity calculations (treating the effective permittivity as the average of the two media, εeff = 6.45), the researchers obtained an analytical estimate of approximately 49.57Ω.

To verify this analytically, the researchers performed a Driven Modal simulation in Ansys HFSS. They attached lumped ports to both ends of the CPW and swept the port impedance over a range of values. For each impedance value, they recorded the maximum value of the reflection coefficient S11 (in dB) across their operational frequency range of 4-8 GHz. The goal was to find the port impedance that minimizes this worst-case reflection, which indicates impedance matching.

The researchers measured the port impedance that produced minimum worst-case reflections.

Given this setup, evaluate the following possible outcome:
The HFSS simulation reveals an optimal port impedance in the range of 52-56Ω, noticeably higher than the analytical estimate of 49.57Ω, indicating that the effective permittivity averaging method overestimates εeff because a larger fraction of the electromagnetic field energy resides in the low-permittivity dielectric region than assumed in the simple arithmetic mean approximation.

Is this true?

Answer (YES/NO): NO